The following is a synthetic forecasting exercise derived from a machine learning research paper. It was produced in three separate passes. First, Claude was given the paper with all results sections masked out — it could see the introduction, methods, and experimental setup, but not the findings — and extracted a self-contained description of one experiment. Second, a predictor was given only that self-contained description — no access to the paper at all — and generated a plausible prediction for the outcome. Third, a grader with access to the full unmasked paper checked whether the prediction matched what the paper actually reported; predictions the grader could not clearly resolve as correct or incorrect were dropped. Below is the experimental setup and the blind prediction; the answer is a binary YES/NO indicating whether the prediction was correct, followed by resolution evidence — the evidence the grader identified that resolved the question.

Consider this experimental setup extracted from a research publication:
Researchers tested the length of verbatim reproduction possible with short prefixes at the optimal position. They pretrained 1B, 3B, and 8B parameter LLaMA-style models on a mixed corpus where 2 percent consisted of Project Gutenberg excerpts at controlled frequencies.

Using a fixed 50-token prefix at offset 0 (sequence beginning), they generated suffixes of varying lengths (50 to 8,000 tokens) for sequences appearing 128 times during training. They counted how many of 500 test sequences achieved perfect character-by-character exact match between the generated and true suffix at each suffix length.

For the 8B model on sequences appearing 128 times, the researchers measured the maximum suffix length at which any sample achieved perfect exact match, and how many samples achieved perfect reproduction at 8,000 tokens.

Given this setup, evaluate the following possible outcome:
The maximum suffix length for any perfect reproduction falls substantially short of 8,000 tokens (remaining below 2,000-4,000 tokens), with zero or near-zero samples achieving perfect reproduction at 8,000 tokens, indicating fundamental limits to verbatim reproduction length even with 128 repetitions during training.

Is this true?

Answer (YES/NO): NO